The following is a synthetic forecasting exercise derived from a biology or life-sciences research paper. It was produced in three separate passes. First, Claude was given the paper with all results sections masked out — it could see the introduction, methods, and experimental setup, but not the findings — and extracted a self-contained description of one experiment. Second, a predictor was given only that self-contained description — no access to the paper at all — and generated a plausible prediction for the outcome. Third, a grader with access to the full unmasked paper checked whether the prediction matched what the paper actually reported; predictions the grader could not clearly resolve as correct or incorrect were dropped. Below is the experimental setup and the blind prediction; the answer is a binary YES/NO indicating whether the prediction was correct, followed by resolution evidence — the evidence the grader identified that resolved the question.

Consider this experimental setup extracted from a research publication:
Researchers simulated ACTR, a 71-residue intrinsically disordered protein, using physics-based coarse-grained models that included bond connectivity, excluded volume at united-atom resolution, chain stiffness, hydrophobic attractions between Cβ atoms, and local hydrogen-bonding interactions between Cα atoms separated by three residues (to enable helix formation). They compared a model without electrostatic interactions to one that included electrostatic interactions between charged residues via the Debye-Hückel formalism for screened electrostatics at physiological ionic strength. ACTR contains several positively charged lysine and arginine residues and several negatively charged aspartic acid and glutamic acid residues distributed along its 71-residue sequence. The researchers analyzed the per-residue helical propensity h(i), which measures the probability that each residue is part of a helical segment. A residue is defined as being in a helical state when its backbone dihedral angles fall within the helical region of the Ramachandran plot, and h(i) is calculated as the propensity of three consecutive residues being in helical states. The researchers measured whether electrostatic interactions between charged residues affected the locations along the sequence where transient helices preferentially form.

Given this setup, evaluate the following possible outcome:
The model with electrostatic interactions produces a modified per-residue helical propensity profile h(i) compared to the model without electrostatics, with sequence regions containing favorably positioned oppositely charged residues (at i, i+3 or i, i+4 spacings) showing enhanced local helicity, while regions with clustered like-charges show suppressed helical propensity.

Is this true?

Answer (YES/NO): NO